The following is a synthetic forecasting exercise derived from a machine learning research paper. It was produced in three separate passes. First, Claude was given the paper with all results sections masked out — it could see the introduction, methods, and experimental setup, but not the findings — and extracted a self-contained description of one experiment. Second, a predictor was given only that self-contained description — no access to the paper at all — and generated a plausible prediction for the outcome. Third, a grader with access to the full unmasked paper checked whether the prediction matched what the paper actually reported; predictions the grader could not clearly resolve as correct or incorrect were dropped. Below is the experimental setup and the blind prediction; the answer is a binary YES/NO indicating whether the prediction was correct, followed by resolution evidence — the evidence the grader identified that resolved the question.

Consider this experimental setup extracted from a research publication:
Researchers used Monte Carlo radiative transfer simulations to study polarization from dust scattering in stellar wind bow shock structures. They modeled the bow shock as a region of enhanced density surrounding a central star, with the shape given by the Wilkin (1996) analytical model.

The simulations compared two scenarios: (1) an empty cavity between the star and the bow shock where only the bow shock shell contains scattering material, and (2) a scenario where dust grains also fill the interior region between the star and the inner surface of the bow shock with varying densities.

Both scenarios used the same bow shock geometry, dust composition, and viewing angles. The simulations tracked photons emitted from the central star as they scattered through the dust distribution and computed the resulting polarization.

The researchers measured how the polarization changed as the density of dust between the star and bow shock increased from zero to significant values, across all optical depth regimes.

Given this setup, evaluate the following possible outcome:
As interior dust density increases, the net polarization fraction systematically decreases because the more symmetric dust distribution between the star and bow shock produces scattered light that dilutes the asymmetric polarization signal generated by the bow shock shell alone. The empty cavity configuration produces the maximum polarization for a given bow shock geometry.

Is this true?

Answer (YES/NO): YES